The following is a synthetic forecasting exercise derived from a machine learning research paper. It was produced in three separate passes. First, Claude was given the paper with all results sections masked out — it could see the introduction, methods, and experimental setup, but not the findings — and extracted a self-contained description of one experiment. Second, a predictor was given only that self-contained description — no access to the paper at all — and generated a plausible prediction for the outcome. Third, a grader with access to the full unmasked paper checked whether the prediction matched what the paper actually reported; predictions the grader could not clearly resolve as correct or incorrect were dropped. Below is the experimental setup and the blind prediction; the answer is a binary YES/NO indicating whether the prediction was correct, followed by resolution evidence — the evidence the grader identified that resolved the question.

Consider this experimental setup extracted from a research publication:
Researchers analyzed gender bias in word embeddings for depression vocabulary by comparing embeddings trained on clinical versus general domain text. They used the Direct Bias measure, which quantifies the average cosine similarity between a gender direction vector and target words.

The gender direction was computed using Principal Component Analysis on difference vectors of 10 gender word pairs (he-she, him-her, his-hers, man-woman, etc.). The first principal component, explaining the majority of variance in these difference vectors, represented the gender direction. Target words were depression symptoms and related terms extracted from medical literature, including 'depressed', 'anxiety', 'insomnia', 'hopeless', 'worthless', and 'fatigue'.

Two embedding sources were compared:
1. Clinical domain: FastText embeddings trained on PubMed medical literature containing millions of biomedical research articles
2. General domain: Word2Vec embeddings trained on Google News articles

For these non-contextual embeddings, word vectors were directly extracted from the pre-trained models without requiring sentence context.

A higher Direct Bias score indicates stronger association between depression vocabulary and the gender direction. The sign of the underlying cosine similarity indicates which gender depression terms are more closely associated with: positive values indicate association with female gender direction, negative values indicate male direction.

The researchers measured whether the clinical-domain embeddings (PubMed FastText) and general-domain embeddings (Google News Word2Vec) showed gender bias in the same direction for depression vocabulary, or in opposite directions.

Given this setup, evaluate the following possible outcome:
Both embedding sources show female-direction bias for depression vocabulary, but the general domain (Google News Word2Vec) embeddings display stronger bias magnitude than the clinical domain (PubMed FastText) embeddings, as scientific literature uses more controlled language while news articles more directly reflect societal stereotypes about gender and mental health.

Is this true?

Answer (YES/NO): NO